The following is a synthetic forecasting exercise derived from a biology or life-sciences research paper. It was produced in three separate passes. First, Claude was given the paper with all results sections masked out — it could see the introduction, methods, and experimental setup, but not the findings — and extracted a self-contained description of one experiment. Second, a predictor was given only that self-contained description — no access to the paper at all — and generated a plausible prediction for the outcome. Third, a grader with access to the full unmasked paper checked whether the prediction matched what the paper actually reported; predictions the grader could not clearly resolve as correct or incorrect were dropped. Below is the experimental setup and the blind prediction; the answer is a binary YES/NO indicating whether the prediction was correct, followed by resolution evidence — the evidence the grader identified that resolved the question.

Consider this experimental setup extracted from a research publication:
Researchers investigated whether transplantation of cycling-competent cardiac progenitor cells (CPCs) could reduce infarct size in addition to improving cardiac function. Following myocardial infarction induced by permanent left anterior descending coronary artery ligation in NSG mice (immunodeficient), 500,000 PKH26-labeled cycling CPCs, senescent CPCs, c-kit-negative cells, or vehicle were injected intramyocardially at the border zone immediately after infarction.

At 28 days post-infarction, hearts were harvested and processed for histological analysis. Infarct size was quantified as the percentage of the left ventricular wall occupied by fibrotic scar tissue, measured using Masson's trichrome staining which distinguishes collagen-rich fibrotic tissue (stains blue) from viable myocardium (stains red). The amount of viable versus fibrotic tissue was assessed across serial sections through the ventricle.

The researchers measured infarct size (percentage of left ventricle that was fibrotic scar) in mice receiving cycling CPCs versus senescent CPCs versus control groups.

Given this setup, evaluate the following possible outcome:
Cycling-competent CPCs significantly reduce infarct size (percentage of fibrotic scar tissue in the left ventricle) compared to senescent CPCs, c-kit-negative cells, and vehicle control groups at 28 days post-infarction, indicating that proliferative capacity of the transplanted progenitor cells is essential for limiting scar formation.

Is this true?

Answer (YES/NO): YES